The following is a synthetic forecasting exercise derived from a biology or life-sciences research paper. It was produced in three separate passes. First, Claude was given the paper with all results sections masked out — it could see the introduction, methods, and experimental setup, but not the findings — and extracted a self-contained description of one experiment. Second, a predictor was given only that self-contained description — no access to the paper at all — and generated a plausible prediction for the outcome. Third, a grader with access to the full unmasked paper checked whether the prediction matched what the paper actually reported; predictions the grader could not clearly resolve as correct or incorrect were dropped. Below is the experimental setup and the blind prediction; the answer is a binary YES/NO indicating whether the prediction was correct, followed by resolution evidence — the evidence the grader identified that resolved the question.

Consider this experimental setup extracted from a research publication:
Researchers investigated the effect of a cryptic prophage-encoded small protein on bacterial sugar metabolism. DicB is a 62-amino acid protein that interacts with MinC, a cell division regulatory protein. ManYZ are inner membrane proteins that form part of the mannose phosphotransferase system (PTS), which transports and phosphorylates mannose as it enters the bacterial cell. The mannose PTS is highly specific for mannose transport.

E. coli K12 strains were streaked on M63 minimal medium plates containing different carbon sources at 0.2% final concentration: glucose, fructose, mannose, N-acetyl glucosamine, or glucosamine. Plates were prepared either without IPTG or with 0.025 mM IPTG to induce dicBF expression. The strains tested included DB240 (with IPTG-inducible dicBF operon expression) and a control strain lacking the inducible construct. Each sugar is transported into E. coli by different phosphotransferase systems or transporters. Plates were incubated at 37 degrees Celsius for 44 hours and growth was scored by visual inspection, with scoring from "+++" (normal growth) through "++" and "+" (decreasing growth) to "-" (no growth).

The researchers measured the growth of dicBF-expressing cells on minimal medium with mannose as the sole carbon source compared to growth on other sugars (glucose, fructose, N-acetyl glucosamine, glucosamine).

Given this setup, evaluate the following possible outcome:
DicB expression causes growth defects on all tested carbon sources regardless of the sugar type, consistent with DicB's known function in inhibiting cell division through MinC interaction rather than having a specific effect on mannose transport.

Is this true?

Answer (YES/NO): NO